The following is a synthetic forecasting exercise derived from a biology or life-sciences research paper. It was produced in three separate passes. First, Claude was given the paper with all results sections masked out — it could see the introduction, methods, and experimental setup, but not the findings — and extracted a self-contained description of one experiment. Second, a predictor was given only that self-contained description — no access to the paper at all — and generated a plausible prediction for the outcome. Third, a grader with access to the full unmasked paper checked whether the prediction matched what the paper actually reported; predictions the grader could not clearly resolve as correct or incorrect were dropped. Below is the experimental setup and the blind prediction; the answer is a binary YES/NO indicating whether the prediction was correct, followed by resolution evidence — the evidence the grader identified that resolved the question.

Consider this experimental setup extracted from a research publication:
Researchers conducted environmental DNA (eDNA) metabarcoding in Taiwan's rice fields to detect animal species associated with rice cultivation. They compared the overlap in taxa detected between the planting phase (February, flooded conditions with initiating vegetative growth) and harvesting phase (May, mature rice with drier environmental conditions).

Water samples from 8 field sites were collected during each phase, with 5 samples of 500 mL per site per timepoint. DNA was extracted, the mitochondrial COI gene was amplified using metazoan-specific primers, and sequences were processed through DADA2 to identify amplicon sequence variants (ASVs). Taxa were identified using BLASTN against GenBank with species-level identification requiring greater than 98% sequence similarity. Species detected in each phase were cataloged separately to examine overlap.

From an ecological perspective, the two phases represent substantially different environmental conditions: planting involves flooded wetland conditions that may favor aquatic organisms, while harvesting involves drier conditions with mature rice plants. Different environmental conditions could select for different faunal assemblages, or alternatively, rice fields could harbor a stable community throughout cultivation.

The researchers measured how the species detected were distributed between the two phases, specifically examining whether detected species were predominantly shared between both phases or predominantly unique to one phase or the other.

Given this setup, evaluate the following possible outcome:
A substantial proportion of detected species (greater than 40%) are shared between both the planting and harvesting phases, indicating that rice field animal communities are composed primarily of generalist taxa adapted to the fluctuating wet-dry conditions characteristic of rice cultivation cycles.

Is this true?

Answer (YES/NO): YES